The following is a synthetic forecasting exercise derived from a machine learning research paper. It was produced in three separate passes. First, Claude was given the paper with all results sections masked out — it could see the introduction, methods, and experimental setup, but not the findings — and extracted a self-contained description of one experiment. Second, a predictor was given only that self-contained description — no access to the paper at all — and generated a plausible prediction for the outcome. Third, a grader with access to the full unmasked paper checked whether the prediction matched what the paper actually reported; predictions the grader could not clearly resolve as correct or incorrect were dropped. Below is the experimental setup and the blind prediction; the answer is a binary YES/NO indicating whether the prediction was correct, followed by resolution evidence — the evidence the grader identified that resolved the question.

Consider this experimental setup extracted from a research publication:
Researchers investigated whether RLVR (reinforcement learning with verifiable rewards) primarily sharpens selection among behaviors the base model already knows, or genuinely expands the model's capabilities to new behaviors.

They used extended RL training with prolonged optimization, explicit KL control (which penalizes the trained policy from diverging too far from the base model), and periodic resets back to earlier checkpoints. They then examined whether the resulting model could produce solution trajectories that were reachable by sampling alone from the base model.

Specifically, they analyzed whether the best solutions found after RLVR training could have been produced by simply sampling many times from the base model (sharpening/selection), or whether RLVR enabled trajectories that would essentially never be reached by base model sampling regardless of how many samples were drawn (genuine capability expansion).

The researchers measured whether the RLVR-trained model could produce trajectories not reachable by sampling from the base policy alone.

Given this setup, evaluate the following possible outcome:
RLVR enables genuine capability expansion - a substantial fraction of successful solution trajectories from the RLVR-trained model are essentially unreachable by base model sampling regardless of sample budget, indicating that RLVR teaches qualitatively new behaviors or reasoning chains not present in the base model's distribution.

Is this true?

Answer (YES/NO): YES